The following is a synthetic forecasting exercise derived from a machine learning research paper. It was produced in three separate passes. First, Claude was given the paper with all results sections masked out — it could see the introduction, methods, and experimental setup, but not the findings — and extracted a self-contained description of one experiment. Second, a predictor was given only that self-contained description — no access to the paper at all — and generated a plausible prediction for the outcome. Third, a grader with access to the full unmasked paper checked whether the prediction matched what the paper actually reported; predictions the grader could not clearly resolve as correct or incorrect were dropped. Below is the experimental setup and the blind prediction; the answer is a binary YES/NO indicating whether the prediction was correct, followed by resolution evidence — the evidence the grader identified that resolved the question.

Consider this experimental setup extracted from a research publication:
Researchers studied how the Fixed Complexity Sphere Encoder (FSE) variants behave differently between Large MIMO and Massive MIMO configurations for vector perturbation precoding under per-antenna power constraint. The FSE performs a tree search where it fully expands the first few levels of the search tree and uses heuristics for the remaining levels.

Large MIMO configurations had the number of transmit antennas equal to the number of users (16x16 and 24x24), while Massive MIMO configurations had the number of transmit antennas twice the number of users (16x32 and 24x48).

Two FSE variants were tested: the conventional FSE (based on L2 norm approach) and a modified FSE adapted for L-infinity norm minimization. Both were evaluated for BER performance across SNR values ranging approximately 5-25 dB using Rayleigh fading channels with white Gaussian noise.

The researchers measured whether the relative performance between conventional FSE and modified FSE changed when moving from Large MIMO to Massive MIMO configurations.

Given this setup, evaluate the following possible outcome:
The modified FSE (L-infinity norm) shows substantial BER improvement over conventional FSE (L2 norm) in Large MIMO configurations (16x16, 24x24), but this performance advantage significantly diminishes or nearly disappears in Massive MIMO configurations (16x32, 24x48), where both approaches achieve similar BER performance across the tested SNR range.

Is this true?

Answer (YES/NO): NO